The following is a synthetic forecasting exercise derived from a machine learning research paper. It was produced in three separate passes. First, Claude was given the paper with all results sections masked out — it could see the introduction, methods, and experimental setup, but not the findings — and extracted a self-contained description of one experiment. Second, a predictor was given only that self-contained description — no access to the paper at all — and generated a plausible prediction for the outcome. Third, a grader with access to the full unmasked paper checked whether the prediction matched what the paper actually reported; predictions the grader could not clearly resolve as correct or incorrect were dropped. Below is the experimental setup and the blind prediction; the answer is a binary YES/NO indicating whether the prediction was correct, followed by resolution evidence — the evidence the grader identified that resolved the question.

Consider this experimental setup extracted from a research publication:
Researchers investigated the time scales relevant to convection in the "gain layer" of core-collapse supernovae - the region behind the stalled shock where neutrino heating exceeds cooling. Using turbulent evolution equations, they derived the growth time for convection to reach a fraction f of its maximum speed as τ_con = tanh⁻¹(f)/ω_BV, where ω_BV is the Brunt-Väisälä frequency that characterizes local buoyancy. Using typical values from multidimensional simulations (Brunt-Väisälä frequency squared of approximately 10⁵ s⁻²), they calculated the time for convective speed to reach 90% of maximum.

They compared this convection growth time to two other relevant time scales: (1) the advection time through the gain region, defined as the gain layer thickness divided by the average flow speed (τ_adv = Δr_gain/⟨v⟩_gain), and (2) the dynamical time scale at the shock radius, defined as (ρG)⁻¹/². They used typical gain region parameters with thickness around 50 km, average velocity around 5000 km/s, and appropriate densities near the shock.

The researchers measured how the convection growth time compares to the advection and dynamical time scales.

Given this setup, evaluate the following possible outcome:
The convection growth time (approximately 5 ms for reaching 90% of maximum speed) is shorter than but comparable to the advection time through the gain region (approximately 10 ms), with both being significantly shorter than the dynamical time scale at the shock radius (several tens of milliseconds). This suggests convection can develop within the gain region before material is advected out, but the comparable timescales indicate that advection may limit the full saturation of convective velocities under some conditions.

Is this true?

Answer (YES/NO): NO